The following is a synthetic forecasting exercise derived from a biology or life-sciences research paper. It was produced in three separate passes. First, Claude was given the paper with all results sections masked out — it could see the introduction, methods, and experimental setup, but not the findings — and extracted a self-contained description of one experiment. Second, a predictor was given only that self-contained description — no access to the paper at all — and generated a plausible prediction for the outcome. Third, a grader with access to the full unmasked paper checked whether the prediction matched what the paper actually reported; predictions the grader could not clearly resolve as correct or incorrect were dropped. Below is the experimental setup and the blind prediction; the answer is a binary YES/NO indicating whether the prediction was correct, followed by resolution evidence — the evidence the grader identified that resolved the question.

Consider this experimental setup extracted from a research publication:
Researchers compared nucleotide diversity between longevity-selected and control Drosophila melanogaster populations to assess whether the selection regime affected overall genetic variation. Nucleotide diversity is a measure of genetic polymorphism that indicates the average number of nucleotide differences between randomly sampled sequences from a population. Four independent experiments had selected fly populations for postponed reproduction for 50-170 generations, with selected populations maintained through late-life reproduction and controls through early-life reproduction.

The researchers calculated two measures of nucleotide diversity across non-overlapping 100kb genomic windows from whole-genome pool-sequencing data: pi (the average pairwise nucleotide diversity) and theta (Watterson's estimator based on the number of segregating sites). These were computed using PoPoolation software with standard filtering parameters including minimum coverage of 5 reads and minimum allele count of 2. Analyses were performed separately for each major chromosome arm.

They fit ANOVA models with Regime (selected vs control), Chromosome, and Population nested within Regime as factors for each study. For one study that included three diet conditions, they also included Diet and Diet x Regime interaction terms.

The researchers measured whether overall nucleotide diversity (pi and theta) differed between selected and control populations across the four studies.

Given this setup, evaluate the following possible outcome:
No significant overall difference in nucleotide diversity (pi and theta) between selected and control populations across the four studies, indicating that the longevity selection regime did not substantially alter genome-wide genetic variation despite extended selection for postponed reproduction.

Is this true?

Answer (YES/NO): NO